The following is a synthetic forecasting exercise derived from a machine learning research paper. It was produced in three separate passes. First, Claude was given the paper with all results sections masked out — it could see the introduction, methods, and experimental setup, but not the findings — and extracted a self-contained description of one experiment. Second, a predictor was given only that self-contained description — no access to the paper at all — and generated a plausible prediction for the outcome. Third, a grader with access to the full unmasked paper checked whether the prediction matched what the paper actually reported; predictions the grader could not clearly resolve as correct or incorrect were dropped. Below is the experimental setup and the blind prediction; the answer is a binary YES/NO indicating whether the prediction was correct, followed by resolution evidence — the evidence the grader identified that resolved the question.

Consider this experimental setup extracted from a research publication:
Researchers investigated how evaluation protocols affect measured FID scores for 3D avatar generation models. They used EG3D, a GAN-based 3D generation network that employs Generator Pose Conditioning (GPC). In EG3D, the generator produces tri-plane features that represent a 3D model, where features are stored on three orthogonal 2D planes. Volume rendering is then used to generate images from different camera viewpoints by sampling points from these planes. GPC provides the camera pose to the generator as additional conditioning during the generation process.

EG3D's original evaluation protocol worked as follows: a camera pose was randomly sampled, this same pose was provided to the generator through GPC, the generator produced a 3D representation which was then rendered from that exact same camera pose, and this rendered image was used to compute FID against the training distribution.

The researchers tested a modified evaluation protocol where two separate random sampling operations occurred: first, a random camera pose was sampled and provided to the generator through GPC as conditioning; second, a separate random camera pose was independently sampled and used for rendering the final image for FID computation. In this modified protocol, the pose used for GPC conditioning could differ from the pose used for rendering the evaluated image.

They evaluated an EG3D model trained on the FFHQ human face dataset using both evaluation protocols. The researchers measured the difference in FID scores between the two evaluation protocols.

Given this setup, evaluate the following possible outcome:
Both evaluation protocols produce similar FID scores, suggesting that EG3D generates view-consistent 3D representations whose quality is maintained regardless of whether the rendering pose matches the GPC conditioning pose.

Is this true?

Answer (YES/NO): NO